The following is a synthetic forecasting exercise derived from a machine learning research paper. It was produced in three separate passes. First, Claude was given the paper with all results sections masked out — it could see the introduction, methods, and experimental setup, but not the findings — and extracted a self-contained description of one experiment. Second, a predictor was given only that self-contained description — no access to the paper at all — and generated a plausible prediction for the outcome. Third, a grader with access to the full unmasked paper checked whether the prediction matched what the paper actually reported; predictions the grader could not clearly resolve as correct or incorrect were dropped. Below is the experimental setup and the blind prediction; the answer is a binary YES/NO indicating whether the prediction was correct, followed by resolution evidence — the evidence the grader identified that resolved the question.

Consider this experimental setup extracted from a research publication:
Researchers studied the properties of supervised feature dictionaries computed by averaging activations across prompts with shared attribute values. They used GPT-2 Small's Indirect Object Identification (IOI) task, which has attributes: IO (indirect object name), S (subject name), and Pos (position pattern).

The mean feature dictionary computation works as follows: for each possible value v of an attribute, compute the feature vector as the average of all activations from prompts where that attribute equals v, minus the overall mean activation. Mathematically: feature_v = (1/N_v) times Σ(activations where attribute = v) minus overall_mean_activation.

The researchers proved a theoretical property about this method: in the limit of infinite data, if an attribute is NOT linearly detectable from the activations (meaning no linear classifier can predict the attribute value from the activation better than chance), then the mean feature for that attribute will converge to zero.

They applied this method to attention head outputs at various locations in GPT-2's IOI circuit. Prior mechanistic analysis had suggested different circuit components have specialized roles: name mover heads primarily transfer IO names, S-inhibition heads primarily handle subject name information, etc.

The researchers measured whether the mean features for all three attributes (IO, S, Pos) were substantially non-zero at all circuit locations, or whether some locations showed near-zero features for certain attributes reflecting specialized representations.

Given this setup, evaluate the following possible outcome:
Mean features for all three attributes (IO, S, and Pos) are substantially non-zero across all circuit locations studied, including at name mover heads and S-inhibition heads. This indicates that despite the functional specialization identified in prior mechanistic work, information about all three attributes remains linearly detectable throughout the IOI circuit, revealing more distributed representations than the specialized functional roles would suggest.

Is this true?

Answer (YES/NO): NO